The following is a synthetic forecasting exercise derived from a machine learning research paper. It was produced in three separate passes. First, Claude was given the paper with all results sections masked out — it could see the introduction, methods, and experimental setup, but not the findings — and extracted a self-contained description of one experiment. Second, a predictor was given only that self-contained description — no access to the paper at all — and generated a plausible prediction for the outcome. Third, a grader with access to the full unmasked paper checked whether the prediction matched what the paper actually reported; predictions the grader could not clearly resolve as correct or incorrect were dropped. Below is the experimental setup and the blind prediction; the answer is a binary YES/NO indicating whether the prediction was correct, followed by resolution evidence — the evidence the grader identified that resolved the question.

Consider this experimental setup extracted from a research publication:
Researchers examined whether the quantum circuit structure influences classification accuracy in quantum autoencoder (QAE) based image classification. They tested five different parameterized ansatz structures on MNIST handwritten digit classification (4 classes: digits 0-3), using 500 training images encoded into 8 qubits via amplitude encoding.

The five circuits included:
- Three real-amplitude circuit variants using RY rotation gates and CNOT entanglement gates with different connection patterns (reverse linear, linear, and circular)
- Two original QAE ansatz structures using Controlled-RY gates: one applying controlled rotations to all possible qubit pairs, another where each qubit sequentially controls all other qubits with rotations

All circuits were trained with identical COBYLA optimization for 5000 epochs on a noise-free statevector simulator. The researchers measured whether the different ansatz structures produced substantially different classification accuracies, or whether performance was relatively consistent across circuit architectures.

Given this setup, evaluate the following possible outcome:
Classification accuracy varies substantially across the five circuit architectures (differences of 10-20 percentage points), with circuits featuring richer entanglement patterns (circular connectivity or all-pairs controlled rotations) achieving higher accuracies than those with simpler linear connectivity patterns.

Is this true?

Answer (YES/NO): NO